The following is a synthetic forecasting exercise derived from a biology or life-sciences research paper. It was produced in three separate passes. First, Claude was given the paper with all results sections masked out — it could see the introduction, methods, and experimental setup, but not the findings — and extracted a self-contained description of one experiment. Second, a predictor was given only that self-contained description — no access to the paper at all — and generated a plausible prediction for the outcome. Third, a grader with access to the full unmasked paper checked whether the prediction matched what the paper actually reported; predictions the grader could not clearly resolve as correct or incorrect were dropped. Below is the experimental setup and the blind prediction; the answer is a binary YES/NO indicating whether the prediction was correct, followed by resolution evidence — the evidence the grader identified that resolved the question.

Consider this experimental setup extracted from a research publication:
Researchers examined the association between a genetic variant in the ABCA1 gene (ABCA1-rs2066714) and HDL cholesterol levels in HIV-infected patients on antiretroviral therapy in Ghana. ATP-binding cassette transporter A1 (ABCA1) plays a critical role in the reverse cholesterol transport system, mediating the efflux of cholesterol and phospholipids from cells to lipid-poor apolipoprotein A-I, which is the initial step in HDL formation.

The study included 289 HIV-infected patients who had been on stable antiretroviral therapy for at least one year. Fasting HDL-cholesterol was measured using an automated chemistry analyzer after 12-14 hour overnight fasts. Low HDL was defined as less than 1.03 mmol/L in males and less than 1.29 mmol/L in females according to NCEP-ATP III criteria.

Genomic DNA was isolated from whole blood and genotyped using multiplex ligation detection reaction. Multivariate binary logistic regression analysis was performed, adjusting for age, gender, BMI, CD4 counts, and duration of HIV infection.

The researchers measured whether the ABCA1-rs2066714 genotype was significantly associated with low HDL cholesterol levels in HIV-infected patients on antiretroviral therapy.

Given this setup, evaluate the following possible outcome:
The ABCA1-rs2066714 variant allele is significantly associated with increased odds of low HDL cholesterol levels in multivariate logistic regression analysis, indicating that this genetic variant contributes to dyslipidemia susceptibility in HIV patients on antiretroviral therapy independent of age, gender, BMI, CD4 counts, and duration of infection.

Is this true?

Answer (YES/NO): NO